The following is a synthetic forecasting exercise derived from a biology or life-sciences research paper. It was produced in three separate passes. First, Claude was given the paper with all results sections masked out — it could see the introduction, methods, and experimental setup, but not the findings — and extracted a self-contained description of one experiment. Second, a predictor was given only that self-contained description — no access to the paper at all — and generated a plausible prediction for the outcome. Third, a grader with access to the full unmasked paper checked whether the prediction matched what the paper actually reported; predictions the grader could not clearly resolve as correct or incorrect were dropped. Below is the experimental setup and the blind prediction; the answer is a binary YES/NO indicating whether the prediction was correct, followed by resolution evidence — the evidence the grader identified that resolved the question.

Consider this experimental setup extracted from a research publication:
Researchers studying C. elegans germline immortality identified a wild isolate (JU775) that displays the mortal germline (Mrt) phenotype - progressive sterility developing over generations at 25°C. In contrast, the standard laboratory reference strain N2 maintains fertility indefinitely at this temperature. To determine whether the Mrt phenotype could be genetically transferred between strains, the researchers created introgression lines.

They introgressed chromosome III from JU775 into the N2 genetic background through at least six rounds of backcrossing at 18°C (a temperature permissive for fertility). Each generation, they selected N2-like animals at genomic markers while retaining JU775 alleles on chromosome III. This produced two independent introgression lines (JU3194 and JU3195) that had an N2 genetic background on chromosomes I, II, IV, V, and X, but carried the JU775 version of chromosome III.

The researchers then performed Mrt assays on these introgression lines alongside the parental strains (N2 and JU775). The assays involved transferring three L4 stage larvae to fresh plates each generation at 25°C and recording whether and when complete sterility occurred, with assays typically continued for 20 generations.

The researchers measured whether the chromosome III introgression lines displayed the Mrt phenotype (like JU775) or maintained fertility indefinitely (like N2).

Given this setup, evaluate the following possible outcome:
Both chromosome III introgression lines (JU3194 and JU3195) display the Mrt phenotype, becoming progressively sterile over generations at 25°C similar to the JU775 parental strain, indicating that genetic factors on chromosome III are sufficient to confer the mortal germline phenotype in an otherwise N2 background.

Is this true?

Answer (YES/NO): NO